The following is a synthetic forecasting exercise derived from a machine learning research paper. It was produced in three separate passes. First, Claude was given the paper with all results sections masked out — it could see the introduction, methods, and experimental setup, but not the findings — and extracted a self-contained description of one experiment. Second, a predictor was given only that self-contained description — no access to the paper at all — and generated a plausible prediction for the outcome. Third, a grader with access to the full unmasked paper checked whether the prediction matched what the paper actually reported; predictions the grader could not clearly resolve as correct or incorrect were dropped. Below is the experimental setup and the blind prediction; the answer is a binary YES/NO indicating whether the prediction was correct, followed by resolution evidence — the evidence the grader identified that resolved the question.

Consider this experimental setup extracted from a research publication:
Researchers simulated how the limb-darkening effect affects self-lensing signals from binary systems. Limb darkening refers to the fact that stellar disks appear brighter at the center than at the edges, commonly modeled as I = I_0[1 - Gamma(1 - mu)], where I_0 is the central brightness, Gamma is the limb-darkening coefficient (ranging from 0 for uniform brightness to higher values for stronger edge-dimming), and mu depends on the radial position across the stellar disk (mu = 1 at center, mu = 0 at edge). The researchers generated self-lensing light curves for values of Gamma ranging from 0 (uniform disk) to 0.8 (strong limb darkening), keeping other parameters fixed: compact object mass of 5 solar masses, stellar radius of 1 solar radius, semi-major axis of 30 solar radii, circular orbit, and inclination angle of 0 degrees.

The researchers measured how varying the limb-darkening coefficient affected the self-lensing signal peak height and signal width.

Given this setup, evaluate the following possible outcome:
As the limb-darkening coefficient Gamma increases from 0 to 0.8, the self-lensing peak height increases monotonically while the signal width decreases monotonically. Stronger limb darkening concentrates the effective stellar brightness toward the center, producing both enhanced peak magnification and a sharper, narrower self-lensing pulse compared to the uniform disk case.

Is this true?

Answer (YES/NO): NO